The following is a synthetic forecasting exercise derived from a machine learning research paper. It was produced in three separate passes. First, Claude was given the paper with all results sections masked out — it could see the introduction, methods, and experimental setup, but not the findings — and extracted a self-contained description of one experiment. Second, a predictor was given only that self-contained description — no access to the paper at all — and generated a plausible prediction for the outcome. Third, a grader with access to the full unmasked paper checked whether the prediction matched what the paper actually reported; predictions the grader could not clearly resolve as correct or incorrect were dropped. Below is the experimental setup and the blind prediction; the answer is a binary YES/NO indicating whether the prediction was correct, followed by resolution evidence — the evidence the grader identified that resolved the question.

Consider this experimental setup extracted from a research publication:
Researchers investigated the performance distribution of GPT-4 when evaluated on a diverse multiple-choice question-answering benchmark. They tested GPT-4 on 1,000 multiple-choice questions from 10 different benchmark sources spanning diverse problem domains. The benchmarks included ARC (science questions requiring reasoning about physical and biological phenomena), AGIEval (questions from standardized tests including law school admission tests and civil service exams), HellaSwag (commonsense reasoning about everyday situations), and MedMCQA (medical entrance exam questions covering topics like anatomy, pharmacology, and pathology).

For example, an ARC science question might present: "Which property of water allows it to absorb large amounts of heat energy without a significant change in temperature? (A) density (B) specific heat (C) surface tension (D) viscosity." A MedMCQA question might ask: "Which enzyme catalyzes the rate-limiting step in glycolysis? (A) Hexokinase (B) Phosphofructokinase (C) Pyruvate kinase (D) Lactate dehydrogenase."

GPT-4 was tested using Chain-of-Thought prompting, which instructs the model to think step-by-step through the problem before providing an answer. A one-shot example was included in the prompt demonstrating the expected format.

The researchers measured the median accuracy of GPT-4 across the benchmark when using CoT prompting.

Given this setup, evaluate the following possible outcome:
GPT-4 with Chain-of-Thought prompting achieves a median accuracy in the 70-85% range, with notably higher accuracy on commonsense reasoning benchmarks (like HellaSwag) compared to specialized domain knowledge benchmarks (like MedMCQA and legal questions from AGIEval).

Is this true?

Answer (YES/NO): NO